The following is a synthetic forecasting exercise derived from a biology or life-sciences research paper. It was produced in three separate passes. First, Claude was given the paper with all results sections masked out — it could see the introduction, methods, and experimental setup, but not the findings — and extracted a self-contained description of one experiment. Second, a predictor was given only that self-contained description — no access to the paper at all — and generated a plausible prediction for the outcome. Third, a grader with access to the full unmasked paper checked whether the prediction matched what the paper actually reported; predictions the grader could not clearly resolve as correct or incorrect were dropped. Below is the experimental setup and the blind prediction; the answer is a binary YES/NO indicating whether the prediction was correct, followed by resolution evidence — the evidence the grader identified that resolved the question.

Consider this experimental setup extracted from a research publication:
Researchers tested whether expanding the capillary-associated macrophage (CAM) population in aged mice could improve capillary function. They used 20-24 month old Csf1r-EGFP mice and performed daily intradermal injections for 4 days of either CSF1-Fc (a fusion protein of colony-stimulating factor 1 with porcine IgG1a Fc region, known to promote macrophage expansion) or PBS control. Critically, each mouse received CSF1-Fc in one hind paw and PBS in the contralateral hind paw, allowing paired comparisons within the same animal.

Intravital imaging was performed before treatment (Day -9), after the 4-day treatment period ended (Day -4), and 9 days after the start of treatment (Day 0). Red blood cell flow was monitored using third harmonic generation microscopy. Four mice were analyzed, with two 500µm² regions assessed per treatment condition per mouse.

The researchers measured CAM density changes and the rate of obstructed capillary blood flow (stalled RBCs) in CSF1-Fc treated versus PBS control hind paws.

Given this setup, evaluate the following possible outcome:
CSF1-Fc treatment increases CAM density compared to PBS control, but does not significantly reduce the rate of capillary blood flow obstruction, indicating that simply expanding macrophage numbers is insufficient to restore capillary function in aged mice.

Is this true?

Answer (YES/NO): NO